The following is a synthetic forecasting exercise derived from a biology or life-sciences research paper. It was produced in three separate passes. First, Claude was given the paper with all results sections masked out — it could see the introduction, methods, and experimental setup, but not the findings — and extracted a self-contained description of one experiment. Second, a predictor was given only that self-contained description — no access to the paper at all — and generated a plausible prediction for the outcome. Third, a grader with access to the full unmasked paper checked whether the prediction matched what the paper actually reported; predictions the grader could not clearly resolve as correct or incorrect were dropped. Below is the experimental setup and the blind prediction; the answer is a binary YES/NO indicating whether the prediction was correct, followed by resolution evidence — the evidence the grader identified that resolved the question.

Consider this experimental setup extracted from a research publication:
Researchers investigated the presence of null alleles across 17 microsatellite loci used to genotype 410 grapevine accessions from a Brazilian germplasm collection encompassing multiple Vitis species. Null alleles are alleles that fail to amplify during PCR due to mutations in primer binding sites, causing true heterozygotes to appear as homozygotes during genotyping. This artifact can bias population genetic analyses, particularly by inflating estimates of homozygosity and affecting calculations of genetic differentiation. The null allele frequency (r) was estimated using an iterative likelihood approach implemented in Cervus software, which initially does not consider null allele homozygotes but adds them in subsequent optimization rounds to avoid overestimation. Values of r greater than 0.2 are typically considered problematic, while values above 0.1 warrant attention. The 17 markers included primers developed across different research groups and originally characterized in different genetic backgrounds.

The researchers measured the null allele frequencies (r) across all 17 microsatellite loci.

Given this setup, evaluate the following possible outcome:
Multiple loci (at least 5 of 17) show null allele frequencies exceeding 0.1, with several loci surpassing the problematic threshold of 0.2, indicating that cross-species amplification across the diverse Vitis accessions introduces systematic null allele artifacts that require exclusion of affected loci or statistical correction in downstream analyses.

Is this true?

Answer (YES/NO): NO